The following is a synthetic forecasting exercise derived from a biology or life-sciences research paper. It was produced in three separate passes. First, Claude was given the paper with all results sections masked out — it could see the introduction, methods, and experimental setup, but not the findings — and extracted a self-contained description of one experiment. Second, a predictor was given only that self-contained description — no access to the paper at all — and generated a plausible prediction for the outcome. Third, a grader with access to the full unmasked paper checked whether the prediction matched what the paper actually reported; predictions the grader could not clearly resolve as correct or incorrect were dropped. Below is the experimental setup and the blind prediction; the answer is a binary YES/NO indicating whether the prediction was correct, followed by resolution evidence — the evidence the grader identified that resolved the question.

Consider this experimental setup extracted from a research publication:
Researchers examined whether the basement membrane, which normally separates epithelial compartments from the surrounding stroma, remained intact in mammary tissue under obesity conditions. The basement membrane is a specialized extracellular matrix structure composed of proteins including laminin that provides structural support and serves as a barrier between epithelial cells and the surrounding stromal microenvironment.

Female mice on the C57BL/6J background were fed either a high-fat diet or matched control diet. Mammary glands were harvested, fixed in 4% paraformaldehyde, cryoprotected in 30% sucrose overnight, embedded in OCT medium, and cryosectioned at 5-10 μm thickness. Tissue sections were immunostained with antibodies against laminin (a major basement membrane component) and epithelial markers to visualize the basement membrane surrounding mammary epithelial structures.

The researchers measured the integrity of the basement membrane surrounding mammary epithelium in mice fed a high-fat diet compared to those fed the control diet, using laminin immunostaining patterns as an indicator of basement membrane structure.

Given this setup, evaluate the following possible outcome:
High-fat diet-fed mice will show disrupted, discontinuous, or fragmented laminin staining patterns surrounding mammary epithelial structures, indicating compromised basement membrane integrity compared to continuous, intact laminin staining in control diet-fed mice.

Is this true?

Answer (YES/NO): YES